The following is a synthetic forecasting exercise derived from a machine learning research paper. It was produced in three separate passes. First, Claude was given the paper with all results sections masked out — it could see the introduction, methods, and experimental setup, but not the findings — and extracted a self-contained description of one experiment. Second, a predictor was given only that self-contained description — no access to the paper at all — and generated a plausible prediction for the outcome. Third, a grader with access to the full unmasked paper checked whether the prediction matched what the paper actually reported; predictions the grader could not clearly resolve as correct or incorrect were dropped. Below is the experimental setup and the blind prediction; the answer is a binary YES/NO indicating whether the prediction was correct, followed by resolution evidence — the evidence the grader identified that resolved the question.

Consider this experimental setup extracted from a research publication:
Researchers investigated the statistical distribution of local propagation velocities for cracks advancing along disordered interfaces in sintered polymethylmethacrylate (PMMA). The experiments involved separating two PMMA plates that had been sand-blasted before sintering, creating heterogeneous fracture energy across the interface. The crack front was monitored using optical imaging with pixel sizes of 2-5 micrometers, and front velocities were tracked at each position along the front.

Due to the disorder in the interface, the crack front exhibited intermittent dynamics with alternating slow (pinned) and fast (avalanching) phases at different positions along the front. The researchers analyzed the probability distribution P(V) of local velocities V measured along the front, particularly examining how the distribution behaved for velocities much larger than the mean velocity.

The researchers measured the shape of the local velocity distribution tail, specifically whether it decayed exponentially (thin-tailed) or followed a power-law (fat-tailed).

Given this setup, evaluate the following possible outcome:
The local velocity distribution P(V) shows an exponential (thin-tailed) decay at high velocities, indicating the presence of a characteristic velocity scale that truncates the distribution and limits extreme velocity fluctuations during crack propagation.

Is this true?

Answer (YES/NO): NO